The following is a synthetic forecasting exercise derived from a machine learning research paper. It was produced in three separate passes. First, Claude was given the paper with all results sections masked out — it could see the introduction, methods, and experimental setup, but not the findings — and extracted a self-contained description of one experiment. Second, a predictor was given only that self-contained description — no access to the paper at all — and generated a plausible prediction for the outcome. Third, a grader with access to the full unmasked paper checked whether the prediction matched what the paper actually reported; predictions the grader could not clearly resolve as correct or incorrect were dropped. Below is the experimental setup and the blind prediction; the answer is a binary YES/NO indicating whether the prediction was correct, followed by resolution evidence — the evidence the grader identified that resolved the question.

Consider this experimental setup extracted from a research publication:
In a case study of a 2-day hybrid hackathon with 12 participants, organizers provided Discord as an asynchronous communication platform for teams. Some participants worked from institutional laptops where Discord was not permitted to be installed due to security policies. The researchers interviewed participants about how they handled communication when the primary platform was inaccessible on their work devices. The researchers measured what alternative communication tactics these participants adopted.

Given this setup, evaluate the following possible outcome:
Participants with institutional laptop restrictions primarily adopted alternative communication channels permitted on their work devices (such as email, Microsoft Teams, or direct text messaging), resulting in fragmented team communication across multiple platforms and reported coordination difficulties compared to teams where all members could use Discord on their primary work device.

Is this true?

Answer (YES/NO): NO